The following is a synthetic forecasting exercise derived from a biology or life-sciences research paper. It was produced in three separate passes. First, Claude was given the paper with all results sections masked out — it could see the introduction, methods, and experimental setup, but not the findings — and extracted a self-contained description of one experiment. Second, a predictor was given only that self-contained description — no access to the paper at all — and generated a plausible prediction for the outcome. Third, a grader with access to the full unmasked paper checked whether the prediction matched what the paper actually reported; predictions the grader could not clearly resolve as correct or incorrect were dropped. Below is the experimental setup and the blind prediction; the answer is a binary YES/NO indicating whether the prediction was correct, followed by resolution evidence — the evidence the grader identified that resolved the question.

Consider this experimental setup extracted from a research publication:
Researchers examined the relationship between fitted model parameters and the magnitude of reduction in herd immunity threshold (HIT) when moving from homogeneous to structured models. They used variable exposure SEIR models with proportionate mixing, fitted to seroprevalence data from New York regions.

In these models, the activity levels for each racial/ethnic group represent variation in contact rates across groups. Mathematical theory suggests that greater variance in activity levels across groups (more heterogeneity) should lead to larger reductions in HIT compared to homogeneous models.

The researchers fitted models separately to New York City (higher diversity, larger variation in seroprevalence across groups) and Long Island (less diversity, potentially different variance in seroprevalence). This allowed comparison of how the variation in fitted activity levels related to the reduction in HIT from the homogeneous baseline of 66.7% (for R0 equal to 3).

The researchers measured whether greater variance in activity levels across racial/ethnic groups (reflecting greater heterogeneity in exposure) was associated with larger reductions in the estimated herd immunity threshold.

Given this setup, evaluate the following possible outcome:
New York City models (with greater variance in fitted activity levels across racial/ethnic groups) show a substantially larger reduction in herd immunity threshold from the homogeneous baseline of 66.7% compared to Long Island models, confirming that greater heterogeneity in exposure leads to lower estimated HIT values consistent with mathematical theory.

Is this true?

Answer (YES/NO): NO